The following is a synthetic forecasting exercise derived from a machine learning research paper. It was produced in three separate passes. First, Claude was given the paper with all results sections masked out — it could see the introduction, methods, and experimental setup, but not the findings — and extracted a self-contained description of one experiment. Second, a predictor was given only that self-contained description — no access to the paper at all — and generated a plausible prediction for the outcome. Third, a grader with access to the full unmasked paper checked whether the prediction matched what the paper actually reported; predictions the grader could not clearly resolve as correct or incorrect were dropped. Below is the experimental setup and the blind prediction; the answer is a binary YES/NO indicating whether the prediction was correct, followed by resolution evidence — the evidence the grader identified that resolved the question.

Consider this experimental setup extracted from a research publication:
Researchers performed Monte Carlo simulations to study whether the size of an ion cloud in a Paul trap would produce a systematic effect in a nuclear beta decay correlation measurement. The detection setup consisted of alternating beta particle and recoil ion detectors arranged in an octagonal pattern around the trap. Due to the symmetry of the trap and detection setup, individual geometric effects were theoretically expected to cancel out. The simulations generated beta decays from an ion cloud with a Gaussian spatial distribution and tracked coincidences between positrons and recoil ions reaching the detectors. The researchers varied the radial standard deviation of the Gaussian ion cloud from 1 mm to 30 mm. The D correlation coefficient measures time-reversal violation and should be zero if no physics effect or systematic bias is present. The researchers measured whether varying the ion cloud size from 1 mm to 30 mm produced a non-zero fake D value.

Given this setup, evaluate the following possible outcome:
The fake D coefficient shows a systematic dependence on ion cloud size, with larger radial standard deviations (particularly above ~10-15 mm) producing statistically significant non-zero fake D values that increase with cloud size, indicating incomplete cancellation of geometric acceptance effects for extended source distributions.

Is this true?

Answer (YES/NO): NO